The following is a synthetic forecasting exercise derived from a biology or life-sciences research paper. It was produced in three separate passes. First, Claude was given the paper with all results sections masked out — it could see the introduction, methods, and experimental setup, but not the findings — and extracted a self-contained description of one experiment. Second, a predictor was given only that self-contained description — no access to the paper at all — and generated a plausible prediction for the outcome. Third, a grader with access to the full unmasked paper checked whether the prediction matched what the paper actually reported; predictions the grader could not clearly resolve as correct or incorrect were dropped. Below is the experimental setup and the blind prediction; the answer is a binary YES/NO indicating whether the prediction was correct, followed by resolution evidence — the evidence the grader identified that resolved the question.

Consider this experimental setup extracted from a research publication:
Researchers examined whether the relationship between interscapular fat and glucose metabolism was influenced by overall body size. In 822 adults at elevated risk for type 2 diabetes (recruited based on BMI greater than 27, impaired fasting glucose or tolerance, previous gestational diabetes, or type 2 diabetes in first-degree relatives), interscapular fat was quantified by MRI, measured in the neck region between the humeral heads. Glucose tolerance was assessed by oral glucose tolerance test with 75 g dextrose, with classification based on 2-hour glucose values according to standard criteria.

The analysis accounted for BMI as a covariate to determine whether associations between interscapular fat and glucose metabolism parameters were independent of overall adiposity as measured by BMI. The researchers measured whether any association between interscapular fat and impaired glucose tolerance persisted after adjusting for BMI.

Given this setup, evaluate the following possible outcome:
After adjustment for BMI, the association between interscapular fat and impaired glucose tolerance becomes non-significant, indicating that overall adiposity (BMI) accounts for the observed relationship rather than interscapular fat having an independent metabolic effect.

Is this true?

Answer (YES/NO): NO